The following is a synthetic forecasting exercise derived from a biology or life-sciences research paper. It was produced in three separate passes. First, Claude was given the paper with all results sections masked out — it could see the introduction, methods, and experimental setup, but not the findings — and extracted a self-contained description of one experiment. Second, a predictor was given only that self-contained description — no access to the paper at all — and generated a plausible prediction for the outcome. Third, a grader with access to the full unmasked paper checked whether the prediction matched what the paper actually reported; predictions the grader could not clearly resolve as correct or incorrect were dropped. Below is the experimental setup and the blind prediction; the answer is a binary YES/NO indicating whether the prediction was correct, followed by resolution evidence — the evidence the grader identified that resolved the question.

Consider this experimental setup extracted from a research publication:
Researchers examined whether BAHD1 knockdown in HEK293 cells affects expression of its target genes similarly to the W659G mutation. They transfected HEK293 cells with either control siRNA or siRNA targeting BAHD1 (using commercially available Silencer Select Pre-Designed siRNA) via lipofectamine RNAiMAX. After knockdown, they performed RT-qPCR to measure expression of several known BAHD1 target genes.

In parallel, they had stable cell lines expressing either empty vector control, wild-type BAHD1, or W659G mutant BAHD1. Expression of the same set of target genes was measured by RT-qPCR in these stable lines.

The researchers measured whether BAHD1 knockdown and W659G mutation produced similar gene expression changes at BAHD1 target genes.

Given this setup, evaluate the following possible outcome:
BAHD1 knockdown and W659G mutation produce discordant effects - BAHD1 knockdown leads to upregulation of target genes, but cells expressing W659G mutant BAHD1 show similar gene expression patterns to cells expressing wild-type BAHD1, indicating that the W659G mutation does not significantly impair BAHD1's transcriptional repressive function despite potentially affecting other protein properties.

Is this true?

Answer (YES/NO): NO